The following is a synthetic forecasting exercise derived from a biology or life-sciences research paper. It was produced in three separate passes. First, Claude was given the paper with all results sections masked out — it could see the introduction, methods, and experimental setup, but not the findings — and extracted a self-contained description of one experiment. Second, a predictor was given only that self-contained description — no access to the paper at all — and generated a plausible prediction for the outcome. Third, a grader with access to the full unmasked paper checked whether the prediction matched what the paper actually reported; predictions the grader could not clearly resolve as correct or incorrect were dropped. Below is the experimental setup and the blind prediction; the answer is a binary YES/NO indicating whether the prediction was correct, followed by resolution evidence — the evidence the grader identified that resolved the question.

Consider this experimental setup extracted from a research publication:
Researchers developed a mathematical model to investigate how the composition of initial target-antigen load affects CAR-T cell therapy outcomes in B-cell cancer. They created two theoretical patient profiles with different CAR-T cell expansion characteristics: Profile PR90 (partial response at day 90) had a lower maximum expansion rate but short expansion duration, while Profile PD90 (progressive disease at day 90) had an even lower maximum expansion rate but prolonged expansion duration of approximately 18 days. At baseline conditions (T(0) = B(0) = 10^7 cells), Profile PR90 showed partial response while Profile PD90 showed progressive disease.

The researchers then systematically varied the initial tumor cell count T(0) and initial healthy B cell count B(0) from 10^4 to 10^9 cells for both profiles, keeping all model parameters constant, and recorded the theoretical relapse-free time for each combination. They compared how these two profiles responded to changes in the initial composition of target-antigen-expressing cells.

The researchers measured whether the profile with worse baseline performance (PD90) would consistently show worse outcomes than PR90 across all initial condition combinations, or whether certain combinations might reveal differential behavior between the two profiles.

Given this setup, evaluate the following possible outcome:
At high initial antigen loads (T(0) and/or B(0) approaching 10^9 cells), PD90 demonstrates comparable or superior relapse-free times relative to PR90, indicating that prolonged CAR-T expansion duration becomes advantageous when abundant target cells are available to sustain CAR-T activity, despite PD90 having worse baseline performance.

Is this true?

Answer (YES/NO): NO